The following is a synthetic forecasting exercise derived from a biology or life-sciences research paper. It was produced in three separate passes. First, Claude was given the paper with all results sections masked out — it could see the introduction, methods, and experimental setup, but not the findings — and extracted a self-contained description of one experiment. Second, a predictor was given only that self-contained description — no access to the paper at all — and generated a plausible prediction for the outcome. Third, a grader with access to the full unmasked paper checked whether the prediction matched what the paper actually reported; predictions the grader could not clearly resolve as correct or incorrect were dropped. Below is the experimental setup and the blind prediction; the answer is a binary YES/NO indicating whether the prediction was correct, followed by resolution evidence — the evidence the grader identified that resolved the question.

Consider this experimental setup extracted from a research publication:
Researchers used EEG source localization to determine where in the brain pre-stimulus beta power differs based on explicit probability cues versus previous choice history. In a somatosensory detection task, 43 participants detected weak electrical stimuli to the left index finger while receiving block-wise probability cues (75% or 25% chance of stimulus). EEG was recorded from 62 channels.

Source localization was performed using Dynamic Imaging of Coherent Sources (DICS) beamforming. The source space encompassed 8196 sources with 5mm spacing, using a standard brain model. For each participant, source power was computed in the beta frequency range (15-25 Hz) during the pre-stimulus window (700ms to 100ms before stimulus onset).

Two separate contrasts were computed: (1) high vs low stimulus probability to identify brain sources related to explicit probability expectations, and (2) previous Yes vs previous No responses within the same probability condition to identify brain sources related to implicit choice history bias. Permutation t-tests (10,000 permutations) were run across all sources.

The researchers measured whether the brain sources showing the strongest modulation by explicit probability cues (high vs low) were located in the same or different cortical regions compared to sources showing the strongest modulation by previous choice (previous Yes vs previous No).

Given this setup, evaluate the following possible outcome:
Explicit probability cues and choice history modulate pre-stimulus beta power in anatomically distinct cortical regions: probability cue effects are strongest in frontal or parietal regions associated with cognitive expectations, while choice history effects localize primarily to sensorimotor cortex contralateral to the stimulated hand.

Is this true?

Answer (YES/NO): NO